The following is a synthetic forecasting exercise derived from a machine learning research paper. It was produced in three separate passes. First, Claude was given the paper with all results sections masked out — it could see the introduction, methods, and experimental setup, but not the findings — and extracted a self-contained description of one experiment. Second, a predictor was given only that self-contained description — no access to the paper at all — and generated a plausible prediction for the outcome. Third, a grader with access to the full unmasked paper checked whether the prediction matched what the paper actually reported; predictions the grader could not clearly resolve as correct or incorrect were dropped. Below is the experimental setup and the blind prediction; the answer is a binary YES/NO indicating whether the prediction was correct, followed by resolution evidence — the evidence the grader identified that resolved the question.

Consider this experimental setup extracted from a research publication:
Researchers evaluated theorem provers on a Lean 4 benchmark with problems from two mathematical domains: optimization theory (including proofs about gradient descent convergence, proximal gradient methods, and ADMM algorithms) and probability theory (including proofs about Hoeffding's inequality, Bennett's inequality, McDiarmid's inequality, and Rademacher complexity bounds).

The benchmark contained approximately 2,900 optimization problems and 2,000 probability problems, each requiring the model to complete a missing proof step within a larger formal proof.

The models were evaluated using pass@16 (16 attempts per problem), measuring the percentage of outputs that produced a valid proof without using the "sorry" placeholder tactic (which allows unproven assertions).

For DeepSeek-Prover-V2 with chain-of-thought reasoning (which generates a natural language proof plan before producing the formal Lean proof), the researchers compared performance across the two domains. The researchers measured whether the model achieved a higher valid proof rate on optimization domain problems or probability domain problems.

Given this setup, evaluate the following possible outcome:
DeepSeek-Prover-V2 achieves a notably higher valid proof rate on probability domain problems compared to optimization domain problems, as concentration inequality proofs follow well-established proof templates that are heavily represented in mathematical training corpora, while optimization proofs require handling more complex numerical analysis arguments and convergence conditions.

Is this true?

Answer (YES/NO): YES